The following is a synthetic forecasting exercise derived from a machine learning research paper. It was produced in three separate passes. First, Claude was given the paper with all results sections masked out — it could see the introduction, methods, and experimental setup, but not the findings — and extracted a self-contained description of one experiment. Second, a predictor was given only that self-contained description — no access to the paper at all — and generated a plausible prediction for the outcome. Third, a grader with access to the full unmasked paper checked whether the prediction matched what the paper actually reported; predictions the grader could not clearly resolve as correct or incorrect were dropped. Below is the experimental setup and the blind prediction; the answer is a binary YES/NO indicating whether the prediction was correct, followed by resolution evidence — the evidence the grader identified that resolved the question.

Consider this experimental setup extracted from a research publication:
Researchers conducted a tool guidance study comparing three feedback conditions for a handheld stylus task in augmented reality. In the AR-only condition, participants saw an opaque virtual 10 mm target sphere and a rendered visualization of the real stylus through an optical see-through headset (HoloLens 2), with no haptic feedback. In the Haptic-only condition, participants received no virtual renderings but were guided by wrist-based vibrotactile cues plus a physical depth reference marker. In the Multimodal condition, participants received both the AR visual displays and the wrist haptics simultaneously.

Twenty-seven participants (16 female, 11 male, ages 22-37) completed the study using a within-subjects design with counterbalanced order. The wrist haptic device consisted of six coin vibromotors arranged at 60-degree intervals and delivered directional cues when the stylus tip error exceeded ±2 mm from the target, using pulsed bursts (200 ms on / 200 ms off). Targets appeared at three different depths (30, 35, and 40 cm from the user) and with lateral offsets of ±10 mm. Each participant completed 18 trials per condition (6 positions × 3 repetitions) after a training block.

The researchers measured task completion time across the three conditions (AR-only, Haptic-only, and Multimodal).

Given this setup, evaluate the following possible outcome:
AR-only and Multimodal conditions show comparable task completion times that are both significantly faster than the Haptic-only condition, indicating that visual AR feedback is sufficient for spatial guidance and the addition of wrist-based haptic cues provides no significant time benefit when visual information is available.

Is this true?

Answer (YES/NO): NO